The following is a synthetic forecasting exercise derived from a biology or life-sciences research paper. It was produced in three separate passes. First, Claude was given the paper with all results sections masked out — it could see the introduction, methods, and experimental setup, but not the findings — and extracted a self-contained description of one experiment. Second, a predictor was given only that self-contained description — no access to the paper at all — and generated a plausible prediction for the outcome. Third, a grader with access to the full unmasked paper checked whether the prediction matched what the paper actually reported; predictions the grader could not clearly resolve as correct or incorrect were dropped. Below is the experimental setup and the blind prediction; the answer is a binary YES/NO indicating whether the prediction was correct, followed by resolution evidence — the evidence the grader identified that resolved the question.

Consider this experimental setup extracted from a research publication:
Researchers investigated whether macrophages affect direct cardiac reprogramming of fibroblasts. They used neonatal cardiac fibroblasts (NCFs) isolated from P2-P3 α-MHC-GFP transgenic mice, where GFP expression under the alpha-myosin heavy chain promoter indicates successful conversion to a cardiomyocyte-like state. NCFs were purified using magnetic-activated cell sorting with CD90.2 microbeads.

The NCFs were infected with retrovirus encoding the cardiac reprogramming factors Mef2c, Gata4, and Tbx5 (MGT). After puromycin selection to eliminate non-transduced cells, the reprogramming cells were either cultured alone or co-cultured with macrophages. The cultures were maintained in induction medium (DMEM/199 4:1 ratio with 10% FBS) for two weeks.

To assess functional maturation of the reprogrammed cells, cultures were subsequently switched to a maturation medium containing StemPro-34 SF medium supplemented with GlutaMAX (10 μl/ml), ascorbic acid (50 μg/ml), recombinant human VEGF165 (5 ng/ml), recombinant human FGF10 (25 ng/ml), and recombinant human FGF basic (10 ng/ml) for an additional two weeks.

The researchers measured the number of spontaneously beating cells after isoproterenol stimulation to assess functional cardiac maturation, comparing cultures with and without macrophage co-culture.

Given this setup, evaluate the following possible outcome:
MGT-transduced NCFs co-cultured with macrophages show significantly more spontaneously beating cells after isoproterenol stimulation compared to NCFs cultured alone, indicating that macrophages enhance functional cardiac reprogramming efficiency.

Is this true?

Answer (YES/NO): NO